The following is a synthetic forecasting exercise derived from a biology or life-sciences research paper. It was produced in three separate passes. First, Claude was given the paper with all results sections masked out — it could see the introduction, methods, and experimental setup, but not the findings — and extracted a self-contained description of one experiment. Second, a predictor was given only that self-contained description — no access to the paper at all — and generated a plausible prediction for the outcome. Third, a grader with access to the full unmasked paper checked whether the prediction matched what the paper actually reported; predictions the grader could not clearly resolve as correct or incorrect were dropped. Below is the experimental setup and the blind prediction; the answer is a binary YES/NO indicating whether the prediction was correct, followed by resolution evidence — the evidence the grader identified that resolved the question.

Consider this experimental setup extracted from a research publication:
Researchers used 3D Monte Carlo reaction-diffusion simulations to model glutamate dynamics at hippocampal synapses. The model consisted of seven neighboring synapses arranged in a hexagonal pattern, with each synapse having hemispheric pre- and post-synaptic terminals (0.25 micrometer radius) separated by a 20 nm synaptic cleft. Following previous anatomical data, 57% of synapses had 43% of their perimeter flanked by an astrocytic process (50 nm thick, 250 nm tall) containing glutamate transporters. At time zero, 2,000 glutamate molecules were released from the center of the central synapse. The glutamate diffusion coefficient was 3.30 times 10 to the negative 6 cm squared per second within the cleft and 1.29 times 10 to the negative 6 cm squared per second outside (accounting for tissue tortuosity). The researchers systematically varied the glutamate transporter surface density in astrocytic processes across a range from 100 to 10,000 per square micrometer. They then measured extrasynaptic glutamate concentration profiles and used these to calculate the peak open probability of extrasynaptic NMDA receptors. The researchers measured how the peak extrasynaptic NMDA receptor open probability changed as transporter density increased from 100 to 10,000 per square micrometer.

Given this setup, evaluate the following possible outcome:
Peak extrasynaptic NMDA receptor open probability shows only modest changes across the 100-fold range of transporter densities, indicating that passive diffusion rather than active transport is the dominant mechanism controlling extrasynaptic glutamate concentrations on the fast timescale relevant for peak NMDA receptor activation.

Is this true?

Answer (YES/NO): NO